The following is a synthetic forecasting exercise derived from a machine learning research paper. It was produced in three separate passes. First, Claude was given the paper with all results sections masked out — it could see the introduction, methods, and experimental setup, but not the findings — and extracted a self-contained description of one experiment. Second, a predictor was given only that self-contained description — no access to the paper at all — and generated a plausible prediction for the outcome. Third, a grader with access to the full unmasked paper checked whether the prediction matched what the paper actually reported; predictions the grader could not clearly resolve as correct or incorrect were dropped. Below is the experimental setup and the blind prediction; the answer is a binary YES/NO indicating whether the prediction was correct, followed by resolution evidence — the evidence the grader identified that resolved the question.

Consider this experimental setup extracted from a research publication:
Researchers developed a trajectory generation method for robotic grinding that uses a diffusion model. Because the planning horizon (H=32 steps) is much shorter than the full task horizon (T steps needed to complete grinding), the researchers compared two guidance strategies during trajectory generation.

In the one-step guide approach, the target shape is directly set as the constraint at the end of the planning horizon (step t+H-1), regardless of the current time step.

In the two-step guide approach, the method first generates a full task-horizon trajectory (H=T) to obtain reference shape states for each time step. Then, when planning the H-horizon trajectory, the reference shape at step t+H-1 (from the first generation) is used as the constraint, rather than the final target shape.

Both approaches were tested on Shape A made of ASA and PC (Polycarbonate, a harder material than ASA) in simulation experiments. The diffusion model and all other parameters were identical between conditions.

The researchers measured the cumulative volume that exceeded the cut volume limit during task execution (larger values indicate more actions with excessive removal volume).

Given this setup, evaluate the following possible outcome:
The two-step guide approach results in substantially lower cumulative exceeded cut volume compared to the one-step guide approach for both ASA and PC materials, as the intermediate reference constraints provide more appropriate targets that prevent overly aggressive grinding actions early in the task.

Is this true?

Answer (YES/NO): YES